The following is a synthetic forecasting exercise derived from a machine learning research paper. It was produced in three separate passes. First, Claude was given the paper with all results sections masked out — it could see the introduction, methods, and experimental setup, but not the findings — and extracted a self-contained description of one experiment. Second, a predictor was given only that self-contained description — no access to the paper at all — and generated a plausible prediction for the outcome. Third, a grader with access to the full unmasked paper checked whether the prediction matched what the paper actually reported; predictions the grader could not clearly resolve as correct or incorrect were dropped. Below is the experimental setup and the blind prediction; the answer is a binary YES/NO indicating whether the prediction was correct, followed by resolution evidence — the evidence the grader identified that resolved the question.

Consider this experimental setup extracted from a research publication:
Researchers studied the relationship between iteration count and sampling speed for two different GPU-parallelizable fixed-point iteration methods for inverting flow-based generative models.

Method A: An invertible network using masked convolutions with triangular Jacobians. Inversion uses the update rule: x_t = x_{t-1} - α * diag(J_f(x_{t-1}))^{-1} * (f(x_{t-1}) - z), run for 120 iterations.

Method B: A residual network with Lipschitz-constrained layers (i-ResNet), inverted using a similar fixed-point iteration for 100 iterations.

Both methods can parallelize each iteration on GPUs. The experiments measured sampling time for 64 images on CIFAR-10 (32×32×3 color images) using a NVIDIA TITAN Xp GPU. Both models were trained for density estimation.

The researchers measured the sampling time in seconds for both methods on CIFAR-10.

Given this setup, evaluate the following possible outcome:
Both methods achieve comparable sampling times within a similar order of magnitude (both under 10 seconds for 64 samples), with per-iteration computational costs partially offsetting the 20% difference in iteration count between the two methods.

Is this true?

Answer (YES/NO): NO